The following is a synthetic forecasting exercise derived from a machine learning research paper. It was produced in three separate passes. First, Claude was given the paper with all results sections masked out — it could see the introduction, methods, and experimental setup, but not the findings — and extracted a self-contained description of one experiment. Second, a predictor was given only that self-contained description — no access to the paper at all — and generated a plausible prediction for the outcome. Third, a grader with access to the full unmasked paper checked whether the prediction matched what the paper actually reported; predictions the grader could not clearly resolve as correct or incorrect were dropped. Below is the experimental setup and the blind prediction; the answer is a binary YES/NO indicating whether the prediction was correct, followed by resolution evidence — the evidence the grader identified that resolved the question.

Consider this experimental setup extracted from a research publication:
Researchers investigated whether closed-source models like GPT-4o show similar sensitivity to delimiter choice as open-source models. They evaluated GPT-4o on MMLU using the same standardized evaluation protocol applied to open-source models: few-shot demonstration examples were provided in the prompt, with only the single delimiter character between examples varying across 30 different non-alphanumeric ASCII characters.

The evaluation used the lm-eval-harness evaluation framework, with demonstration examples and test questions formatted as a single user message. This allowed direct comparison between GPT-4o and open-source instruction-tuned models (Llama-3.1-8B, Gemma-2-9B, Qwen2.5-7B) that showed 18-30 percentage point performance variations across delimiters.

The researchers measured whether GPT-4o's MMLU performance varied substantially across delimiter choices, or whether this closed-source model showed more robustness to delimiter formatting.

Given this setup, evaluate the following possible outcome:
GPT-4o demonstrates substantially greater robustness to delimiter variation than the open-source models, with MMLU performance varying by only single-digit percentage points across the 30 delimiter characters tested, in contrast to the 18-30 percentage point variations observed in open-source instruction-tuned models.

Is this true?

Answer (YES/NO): NO